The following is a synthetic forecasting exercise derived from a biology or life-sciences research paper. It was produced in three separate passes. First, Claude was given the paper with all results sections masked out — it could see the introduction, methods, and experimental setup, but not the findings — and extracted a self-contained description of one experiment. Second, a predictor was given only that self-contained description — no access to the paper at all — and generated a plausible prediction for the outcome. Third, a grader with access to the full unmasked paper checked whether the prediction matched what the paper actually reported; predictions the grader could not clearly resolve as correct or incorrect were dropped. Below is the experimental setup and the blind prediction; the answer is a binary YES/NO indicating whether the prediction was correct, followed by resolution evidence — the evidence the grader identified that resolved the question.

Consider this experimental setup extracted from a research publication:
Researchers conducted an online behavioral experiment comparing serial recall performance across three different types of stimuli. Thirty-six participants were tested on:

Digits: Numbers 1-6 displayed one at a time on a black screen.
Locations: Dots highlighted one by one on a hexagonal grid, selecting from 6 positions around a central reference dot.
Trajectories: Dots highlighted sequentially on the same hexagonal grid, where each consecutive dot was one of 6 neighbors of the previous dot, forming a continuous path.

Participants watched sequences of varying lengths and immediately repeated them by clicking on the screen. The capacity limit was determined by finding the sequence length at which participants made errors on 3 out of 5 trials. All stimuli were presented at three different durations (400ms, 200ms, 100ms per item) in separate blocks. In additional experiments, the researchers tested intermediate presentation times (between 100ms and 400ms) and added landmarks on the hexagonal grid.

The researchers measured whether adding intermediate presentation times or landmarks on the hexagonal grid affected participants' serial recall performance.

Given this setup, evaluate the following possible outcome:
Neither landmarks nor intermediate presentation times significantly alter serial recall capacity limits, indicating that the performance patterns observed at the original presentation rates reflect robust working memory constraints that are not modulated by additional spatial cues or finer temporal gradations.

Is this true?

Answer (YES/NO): YES